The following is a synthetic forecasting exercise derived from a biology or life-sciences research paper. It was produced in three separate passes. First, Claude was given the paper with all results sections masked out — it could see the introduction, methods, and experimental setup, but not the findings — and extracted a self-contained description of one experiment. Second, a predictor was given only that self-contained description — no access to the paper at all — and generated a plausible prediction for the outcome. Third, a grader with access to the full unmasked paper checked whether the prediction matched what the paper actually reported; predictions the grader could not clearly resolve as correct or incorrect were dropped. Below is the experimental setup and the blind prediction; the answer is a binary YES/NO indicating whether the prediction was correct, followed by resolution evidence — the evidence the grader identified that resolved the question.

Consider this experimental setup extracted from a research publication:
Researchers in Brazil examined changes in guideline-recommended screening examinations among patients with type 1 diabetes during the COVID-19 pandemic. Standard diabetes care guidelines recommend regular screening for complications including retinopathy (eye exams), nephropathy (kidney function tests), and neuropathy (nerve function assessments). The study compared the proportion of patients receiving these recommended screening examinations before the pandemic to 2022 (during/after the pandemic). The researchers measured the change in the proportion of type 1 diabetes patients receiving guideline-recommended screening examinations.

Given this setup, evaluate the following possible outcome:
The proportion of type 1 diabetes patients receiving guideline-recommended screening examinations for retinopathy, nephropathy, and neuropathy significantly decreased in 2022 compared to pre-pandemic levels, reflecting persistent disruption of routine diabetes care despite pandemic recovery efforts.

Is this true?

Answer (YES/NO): YES